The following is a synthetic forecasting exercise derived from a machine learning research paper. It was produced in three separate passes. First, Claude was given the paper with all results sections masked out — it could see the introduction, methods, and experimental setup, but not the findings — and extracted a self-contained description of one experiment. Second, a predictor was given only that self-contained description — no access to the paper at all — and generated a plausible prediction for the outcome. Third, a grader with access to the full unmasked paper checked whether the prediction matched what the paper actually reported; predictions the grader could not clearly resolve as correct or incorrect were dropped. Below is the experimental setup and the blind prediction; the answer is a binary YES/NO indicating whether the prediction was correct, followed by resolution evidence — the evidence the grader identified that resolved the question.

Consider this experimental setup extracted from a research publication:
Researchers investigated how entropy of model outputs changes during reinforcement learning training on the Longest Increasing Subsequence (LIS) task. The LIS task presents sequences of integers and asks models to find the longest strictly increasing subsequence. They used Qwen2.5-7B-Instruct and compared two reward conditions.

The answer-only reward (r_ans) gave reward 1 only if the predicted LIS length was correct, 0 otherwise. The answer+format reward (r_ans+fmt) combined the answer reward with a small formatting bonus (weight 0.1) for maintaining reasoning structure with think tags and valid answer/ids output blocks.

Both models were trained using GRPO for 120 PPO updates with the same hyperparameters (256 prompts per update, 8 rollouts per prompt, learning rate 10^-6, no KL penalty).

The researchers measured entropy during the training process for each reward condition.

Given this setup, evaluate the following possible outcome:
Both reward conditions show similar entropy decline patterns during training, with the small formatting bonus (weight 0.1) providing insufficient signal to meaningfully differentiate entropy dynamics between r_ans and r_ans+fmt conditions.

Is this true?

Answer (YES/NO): NO